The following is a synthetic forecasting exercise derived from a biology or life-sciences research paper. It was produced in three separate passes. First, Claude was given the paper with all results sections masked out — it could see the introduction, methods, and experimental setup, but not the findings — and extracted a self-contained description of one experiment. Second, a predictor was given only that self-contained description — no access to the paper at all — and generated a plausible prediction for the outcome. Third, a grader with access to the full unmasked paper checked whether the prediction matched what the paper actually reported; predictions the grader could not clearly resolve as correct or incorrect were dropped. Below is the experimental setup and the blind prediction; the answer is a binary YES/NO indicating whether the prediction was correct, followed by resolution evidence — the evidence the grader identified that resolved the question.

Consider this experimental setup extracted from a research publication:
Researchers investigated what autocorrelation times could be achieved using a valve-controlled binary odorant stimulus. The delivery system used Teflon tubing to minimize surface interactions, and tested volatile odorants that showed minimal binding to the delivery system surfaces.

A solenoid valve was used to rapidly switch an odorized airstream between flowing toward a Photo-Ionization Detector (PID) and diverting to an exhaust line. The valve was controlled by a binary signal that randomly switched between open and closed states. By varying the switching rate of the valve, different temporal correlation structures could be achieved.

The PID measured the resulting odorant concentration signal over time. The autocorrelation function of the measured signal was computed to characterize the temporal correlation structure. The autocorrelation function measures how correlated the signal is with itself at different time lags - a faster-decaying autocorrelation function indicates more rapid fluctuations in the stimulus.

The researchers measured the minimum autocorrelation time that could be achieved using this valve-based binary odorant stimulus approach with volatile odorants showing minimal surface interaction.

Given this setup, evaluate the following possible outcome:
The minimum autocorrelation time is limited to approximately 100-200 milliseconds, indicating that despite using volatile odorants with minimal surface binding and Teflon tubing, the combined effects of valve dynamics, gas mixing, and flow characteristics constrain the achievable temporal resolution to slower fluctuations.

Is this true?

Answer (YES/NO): NO